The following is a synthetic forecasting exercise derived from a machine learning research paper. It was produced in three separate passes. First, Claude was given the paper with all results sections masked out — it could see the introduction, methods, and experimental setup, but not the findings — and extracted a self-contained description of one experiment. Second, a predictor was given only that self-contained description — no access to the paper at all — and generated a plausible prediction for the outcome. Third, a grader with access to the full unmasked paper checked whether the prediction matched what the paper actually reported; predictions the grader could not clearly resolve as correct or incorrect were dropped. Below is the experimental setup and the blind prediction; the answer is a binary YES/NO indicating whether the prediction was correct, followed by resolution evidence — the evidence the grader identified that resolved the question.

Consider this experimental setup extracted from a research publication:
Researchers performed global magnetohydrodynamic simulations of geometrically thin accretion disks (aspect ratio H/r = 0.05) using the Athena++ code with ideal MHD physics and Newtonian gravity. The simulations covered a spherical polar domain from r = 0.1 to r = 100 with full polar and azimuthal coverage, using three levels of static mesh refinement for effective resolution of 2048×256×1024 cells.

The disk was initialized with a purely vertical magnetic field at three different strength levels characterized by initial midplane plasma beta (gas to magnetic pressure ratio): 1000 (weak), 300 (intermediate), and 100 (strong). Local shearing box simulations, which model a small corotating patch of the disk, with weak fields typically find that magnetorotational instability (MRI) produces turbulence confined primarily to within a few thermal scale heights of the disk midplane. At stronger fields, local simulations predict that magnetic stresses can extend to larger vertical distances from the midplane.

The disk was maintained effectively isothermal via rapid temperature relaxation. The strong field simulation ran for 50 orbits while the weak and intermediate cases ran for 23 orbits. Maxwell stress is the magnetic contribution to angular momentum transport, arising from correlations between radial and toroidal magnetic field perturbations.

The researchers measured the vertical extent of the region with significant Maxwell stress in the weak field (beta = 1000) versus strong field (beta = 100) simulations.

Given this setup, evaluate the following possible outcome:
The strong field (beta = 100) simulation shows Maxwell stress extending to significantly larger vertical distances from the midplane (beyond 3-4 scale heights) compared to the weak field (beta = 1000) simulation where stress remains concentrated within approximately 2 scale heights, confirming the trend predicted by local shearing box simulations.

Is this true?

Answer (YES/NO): NO